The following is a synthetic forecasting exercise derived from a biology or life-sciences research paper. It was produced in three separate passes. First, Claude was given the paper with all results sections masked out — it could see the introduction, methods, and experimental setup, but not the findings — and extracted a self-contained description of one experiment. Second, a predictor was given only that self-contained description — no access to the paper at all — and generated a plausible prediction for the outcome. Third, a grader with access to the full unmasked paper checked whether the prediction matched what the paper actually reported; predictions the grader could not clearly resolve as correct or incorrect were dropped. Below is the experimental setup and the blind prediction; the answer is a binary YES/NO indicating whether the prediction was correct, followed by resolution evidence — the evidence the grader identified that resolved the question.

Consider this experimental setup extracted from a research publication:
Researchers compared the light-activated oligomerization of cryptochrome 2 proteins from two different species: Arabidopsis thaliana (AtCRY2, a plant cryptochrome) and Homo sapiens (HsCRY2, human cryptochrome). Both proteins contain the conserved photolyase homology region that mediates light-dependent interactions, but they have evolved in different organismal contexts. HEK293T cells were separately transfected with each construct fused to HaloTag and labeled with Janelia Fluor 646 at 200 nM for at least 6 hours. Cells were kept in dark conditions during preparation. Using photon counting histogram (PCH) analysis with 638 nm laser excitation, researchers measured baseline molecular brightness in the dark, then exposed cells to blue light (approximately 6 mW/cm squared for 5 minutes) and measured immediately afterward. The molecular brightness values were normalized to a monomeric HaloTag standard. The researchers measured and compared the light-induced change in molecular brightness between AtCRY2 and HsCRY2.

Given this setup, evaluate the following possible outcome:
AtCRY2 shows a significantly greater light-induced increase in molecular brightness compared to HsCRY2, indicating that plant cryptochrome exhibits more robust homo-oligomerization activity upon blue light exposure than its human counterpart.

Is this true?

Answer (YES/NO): YES